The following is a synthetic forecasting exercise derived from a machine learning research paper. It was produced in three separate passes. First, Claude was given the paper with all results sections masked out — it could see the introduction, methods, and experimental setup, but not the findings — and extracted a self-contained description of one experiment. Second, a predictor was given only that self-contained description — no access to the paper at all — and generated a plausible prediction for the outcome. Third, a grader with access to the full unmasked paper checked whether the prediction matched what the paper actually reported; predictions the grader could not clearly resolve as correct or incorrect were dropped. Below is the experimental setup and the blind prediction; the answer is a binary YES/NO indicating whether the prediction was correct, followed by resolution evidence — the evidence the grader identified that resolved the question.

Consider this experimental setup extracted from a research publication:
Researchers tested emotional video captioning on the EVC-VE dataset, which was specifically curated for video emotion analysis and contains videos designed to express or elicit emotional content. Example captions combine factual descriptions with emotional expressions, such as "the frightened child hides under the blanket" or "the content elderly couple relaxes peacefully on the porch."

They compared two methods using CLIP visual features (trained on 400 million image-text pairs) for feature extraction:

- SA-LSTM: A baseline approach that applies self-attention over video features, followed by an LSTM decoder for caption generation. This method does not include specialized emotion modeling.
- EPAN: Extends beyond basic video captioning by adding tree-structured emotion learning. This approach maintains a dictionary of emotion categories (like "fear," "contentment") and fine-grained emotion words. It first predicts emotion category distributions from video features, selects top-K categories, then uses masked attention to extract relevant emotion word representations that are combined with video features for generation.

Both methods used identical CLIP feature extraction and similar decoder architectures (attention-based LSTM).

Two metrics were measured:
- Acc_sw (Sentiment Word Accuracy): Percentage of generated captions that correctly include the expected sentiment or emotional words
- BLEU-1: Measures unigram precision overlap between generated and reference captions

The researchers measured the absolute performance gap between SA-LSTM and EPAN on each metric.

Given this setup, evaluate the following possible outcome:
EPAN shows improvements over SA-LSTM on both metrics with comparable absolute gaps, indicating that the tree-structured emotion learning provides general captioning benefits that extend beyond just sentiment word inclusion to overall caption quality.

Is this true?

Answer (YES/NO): NO